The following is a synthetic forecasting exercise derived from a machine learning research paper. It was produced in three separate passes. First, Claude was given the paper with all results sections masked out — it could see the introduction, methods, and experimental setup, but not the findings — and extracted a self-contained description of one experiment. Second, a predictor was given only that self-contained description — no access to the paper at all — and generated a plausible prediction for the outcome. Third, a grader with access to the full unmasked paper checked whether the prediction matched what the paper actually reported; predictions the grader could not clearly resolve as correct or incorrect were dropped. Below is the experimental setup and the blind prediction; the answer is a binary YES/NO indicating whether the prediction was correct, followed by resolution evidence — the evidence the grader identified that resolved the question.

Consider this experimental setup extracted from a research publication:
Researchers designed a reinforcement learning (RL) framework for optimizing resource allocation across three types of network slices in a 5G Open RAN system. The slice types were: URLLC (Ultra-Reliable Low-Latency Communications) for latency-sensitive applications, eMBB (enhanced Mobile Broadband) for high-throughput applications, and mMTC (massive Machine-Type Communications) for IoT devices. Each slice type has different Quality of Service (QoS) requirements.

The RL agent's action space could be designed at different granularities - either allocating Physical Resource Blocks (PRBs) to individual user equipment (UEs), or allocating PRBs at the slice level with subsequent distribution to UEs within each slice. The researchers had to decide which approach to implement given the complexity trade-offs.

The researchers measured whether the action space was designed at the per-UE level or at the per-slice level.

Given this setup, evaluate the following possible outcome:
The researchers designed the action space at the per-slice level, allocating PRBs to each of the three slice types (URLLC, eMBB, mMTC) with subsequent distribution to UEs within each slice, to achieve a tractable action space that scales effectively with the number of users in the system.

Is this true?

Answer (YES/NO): YES